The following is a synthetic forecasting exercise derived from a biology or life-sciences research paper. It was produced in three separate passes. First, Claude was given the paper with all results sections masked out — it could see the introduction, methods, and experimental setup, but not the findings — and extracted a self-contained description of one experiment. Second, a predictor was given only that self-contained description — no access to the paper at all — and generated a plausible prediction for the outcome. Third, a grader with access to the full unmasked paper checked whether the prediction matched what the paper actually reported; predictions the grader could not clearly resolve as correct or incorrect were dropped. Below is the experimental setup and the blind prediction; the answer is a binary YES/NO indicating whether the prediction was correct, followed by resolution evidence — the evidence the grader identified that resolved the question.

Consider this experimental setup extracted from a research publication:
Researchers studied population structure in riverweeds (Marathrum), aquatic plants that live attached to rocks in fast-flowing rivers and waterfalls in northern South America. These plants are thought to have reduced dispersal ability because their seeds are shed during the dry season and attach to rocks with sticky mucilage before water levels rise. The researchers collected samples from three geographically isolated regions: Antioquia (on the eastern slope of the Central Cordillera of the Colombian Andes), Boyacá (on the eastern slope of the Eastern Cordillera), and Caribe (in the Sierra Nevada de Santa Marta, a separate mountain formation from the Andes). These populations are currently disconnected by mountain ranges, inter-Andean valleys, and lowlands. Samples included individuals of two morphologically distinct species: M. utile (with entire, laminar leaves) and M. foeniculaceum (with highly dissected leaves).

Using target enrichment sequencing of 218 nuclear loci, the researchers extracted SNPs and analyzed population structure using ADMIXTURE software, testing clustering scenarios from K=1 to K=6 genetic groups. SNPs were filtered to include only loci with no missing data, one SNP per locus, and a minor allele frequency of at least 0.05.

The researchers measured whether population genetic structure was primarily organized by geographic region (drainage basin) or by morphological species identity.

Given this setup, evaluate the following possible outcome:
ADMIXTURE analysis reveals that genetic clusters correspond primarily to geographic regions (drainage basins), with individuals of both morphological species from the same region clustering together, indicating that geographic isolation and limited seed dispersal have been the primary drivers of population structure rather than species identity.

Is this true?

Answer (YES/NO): NO